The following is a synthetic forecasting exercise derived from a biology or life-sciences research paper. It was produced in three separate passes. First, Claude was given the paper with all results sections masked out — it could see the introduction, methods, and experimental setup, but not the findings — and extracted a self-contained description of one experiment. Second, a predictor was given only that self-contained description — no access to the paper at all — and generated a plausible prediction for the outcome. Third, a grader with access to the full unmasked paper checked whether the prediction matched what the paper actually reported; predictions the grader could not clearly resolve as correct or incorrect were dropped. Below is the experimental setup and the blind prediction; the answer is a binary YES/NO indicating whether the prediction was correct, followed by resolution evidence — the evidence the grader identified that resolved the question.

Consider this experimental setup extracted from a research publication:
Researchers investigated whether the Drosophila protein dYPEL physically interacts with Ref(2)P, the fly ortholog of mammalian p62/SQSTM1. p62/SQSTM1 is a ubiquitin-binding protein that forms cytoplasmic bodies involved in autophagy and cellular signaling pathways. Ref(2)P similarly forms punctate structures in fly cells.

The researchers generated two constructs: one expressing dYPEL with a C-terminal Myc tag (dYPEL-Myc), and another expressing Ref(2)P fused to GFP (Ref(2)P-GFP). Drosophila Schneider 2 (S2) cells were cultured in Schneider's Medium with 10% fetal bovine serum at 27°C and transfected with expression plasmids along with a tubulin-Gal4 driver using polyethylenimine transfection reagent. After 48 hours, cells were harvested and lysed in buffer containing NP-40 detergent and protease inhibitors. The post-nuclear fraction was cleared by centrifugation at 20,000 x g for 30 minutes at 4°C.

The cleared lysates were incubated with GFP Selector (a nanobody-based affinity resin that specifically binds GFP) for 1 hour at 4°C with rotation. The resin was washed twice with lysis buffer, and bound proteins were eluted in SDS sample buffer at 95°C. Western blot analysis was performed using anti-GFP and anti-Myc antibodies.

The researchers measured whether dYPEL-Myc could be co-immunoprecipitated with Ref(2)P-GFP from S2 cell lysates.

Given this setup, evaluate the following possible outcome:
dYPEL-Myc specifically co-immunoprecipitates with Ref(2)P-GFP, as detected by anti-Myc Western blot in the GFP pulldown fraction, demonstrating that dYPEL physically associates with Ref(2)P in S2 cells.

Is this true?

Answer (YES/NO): YES